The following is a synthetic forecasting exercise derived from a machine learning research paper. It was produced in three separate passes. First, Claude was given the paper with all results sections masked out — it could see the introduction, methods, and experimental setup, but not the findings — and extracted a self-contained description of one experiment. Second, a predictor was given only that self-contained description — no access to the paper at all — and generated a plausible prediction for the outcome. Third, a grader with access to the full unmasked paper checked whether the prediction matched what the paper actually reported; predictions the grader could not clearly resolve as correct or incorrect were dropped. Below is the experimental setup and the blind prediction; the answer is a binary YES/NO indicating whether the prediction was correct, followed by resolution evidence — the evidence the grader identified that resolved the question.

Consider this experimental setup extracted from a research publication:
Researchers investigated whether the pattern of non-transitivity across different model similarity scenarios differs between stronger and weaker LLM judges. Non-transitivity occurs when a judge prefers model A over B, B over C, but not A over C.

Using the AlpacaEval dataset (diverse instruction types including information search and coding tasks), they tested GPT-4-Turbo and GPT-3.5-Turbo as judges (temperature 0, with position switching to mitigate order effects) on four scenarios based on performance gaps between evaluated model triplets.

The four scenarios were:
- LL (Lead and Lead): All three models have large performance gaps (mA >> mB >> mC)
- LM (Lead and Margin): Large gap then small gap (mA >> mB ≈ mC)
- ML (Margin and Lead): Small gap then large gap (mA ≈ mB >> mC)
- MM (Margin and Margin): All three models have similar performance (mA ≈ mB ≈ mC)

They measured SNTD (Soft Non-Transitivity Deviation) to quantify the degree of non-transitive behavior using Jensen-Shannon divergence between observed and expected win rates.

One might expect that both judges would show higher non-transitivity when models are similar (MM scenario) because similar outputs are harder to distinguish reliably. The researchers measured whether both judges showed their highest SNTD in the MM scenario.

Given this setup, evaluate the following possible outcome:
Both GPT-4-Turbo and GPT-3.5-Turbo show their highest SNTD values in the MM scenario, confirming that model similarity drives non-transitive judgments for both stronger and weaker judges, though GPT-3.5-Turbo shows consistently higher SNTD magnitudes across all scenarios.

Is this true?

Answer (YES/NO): NO